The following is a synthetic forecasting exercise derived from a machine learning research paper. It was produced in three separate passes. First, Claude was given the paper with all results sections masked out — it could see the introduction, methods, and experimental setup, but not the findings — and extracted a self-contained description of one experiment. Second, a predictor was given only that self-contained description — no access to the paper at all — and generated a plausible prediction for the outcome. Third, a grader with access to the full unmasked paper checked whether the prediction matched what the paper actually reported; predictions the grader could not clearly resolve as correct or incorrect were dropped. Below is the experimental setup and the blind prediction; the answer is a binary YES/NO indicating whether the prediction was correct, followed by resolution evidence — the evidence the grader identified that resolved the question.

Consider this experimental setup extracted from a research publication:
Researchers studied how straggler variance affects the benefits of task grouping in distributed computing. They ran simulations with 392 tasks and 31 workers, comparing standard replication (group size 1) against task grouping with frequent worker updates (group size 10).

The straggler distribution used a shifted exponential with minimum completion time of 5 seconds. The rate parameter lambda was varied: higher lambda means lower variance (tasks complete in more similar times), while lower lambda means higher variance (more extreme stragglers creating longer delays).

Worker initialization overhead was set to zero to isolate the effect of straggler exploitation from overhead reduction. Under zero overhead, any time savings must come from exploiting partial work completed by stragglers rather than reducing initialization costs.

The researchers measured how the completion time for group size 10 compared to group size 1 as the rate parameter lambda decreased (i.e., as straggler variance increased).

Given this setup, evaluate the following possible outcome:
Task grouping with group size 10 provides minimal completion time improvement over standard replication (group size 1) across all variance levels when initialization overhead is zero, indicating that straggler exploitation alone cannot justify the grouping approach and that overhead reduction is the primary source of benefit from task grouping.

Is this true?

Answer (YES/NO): NO